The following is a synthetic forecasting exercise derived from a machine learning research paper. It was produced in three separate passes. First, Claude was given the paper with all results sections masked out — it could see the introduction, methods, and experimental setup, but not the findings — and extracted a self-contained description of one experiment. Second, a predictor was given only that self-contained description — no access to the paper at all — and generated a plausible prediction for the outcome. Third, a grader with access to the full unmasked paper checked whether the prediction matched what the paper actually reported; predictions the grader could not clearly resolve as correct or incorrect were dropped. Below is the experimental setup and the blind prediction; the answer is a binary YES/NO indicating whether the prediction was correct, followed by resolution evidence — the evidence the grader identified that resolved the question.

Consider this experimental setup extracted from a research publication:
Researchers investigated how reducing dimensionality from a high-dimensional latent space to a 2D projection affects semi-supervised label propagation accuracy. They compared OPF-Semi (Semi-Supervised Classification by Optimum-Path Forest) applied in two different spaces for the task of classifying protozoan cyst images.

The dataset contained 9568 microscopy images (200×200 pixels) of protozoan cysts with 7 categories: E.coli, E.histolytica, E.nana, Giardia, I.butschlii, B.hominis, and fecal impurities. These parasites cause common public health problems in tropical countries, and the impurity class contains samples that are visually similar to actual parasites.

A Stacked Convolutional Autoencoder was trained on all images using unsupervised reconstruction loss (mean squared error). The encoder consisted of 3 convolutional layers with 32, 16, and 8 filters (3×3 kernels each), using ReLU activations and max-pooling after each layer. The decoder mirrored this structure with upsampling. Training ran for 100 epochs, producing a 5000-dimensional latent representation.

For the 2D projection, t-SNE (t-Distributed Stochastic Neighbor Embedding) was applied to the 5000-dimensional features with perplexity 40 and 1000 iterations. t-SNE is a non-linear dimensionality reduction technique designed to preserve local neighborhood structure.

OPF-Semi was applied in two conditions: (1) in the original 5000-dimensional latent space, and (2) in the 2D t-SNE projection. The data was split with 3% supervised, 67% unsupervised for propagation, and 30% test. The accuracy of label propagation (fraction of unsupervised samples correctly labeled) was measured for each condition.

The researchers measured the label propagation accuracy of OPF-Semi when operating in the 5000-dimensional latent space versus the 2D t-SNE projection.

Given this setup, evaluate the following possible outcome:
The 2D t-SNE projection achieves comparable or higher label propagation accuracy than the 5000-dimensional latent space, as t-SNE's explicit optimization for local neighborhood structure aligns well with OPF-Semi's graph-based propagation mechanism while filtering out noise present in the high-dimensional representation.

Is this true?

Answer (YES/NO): YES